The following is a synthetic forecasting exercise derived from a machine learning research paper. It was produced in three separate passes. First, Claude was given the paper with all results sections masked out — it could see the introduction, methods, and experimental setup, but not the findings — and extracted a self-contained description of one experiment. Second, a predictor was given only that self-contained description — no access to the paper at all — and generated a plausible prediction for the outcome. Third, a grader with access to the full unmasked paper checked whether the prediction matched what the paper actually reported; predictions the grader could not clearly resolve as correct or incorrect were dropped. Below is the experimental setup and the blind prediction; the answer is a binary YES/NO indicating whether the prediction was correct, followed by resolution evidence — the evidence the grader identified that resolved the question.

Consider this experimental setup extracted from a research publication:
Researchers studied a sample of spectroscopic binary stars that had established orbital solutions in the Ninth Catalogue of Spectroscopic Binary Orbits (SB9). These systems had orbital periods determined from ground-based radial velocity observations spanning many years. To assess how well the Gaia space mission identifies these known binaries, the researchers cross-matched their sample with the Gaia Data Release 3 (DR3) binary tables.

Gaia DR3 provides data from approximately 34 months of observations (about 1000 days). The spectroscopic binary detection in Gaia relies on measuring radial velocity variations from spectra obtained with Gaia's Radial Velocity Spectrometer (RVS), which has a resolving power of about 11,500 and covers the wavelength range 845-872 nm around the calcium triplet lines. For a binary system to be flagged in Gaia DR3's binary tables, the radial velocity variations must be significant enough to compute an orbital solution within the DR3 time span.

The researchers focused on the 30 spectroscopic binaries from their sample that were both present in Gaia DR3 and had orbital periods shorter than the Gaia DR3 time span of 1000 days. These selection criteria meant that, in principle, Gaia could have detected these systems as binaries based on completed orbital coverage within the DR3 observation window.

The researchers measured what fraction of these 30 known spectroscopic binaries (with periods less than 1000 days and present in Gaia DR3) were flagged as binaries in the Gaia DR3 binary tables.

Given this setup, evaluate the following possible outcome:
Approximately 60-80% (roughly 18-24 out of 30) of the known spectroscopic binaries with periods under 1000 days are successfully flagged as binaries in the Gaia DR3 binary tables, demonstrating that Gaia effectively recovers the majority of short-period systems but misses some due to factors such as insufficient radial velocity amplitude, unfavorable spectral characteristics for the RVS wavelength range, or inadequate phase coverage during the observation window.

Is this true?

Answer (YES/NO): NO